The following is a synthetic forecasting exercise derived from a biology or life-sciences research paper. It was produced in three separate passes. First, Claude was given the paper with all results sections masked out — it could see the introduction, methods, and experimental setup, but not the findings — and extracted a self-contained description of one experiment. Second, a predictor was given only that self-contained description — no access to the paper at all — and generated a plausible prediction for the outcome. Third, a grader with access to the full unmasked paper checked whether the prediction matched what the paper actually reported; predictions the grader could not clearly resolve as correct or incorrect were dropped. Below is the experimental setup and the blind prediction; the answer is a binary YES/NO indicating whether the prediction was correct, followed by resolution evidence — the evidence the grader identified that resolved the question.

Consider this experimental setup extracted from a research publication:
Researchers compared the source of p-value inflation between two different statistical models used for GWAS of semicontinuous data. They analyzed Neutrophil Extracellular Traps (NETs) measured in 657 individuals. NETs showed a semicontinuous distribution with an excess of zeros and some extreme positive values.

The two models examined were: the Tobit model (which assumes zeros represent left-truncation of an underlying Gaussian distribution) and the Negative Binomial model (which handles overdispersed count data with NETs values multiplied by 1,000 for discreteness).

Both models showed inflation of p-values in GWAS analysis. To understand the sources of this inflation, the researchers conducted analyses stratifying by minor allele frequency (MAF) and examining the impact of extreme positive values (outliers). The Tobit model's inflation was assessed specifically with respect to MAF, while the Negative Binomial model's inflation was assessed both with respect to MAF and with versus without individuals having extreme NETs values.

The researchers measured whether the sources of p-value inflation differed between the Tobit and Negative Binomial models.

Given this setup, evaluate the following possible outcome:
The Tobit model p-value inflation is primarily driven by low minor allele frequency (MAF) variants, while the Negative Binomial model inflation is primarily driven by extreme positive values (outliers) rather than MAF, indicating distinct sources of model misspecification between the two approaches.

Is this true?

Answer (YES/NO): NO